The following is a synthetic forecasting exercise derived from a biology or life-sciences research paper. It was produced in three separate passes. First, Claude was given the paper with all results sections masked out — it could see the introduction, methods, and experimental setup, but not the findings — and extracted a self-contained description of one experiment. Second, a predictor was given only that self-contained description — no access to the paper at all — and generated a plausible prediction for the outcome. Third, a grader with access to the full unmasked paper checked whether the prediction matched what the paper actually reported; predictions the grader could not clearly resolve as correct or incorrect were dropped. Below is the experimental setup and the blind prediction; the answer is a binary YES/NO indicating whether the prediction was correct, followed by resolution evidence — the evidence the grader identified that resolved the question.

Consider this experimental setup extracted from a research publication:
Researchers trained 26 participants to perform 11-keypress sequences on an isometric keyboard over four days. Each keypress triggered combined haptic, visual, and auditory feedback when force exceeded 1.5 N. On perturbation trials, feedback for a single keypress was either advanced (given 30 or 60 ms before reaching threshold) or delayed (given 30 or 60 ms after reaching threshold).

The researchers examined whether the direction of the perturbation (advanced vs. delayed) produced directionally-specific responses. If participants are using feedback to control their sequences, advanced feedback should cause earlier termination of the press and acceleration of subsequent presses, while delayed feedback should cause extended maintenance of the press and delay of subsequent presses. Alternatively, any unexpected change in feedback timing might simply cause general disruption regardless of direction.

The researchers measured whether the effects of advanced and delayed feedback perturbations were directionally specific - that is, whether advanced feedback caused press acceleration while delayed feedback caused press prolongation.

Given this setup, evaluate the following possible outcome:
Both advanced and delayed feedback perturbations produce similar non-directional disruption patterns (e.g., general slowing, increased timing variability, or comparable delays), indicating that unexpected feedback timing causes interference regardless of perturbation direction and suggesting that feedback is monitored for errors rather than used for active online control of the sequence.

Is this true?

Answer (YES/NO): NO